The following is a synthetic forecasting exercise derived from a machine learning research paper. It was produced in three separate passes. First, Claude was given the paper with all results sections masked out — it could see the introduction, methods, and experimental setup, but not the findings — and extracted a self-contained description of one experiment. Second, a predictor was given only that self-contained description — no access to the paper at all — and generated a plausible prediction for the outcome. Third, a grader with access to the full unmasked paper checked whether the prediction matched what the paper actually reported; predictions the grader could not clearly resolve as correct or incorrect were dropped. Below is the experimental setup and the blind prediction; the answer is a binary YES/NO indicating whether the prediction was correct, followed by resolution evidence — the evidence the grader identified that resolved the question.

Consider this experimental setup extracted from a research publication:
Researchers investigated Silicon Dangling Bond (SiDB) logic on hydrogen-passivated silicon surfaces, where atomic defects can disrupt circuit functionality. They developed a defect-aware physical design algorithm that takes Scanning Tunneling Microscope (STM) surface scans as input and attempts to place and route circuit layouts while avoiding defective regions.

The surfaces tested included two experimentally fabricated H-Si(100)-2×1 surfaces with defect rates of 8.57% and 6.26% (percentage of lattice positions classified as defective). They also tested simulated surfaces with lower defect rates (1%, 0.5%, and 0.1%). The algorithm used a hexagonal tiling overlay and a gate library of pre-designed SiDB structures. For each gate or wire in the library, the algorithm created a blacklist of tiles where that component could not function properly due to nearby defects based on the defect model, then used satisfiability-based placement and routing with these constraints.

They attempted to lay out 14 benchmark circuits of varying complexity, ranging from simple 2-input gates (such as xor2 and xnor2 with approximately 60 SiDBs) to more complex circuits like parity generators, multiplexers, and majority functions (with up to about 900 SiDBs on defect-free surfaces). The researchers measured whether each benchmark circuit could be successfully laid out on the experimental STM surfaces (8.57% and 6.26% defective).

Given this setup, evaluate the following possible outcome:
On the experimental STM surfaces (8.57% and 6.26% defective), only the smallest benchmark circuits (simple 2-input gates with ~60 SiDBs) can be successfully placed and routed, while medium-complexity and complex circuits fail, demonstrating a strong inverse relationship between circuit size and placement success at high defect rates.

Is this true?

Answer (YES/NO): NO